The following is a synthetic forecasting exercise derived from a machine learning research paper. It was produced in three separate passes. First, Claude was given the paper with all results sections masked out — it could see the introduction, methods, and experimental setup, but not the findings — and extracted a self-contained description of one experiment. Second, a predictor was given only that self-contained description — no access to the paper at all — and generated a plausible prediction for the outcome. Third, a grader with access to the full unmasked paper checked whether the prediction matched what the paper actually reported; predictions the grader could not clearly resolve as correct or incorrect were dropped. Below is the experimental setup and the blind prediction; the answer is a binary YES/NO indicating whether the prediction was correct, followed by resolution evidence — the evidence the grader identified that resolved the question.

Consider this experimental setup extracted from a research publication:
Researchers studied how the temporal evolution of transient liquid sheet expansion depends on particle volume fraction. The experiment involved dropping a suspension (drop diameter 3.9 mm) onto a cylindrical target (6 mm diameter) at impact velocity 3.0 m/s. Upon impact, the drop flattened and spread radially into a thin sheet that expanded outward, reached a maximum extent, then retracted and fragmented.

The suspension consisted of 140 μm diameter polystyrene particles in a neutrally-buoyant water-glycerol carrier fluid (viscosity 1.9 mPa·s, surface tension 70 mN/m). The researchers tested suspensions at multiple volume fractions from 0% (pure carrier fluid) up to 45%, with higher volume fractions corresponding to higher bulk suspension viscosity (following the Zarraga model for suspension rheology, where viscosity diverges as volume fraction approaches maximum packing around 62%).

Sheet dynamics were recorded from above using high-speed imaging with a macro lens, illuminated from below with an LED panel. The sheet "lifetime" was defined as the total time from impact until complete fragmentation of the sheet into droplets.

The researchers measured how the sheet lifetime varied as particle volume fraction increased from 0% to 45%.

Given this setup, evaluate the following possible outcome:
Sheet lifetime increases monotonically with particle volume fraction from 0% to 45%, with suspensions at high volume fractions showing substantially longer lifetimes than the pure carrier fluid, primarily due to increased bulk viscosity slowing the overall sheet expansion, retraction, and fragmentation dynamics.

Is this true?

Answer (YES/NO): NO